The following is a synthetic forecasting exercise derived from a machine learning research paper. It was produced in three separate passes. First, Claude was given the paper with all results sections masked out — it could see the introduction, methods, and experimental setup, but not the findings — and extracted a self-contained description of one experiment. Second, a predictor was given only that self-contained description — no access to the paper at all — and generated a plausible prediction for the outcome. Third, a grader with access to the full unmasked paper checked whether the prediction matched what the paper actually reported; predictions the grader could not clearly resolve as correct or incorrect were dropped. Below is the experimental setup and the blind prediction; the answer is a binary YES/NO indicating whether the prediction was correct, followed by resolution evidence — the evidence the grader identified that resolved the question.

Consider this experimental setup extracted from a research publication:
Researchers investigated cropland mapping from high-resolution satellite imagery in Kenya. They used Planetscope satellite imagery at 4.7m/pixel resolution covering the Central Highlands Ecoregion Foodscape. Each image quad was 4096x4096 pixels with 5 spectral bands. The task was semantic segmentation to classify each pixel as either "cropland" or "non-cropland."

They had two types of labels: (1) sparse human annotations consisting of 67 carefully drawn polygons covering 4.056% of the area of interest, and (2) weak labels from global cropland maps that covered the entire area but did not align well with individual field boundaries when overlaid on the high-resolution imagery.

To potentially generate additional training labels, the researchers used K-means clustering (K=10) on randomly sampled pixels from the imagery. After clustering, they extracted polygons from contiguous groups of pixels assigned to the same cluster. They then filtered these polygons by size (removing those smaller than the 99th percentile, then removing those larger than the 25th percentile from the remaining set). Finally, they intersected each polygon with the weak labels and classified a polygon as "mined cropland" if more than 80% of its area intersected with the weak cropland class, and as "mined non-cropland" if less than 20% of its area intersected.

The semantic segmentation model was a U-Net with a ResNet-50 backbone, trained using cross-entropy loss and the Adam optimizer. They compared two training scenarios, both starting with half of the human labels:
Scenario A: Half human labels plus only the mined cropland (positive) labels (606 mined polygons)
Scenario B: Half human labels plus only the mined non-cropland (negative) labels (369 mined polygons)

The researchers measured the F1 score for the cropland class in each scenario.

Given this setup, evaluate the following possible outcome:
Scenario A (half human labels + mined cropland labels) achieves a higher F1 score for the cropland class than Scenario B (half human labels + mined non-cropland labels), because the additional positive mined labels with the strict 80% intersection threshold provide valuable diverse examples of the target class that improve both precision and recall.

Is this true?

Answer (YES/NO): NO